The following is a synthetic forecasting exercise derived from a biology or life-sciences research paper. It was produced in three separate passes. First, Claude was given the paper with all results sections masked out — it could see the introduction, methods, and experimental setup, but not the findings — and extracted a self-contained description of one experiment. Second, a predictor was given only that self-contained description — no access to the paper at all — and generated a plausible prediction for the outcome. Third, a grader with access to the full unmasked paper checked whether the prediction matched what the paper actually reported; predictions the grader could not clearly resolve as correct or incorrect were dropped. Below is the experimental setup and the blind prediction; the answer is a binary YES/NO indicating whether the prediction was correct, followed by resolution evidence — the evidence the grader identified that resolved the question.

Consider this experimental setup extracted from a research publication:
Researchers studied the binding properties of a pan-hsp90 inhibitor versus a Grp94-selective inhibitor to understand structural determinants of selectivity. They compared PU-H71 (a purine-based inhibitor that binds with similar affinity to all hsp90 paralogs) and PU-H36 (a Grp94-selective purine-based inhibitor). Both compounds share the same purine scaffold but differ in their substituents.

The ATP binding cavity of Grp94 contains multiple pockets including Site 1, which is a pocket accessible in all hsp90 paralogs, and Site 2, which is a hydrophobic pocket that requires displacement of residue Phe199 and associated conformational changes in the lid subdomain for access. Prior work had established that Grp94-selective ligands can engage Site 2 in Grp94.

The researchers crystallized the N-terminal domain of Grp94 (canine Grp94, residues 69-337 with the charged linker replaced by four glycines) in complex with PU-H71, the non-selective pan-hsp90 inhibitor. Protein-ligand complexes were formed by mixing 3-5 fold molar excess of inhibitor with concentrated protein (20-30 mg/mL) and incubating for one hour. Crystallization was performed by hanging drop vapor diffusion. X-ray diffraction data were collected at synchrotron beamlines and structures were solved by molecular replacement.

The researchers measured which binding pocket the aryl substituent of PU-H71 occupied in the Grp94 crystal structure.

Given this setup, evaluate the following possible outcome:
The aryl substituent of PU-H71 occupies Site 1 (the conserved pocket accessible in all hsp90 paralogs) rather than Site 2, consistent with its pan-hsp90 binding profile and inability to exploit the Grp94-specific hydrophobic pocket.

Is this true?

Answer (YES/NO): YES